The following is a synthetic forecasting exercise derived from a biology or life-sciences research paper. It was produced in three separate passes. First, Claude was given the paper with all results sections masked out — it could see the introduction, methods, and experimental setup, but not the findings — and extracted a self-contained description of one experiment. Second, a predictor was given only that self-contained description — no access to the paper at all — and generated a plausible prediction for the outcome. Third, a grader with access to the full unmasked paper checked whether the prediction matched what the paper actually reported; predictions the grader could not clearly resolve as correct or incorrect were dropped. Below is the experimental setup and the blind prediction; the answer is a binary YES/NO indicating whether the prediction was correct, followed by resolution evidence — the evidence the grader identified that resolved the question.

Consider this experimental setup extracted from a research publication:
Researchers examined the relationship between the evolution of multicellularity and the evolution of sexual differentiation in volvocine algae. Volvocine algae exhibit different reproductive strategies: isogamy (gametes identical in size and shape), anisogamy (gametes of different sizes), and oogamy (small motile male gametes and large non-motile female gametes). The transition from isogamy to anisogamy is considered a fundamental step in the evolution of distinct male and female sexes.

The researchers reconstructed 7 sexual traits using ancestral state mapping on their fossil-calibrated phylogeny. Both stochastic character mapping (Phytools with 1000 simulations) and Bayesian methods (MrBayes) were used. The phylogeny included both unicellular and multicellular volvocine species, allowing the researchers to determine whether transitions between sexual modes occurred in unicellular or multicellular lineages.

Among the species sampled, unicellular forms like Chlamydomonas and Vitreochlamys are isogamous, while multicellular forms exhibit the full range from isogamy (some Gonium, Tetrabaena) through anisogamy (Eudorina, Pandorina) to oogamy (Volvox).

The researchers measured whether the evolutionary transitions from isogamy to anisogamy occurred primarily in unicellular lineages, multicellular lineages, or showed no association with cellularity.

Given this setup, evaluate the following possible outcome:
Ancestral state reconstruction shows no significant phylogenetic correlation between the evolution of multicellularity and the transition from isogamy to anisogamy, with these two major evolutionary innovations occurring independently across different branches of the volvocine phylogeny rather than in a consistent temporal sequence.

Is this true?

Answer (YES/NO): NO